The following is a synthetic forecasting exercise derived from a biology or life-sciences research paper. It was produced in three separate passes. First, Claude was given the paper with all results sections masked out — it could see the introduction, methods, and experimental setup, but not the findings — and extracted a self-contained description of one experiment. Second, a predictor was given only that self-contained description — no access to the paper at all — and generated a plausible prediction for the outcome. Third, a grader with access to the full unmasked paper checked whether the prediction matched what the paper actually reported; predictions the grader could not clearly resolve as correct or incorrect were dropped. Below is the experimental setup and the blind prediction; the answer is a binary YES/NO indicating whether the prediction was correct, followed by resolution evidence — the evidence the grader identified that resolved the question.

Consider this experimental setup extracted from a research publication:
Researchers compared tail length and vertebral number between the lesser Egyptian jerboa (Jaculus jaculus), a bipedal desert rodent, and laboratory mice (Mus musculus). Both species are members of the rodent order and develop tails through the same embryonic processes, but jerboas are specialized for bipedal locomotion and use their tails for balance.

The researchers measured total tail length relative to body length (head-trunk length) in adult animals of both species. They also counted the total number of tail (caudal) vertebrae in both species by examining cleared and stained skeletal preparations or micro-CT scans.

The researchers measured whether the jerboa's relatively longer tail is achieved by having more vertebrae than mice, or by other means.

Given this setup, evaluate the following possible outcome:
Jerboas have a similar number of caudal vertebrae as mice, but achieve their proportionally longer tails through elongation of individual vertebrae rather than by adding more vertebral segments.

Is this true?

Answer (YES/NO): NO